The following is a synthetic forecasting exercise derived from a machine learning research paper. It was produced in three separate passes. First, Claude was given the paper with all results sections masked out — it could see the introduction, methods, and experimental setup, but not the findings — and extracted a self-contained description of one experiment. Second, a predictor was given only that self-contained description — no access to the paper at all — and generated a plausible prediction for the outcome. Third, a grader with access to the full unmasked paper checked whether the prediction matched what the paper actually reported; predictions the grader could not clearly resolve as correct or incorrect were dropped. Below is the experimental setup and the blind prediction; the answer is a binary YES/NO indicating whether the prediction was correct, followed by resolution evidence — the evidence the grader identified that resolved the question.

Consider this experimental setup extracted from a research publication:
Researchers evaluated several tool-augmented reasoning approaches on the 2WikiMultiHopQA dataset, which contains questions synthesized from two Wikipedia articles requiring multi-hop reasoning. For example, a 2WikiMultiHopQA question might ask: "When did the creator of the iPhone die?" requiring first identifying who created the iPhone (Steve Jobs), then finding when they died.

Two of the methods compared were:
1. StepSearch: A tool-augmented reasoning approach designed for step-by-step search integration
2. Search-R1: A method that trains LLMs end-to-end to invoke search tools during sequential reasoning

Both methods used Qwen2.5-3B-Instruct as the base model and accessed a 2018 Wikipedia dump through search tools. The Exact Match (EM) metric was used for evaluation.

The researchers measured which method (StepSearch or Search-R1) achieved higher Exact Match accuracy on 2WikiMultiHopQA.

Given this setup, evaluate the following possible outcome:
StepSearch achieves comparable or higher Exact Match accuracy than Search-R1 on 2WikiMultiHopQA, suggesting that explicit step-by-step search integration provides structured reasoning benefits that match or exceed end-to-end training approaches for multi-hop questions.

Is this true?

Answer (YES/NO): YES